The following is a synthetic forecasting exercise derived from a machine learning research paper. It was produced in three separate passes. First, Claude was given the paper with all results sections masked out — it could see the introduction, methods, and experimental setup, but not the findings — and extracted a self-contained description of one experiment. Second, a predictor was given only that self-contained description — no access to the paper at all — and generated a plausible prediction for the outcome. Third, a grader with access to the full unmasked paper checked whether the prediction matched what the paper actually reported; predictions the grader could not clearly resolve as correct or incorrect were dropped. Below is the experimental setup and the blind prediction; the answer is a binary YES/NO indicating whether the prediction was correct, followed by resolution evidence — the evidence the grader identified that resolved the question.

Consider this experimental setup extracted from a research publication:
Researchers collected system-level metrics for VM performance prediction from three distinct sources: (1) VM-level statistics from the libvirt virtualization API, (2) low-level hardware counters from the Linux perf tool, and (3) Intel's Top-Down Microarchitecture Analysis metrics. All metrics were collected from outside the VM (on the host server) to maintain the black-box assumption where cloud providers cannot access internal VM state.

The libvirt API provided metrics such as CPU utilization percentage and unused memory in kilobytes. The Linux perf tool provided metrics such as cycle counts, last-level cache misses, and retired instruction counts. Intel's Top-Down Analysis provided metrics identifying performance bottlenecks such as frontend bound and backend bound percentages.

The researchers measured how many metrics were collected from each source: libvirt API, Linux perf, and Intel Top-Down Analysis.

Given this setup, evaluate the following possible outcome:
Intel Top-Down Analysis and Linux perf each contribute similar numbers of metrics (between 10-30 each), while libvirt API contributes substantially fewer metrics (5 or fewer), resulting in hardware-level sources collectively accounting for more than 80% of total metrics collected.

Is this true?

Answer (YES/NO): NO